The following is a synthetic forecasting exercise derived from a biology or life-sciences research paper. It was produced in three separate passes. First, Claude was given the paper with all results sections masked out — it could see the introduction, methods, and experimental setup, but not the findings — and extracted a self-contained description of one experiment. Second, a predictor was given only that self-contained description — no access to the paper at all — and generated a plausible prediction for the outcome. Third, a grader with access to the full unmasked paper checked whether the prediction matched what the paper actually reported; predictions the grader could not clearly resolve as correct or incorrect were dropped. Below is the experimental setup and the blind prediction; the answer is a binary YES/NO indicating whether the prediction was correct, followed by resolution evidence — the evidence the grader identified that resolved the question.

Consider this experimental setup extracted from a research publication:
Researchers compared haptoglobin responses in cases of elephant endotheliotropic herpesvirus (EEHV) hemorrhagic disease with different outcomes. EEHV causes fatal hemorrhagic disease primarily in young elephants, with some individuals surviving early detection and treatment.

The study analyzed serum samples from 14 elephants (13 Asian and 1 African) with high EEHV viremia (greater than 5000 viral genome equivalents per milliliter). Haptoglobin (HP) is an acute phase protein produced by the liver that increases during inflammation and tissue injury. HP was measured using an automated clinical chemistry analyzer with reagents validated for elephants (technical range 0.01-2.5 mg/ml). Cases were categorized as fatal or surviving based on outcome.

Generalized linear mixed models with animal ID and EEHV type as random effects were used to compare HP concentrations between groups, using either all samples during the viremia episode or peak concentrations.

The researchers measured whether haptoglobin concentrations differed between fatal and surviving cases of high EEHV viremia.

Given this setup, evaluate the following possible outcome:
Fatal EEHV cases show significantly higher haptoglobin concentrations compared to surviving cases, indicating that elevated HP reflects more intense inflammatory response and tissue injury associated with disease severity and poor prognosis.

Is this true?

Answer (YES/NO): YES